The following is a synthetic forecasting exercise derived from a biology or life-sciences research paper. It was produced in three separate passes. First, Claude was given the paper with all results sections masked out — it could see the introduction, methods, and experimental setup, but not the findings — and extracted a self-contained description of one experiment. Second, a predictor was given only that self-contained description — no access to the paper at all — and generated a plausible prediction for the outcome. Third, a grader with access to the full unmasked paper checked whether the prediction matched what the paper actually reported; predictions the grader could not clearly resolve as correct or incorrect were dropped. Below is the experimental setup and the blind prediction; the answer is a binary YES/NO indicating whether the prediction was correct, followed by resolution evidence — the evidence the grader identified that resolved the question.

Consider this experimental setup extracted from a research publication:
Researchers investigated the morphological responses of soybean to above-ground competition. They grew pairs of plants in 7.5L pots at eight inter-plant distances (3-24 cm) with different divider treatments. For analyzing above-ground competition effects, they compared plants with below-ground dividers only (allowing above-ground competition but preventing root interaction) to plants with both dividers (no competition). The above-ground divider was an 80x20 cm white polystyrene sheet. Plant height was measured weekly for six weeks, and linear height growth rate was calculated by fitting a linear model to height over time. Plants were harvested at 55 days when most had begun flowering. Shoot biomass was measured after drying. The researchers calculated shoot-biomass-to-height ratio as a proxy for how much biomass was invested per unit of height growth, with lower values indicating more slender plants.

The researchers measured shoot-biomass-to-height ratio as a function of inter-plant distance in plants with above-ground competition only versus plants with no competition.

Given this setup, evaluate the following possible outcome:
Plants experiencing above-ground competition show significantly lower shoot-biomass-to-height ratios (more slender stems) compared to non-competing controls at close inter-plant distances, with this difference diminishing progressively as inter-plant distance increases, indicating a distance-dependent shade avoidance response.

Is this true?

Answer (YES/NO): YES